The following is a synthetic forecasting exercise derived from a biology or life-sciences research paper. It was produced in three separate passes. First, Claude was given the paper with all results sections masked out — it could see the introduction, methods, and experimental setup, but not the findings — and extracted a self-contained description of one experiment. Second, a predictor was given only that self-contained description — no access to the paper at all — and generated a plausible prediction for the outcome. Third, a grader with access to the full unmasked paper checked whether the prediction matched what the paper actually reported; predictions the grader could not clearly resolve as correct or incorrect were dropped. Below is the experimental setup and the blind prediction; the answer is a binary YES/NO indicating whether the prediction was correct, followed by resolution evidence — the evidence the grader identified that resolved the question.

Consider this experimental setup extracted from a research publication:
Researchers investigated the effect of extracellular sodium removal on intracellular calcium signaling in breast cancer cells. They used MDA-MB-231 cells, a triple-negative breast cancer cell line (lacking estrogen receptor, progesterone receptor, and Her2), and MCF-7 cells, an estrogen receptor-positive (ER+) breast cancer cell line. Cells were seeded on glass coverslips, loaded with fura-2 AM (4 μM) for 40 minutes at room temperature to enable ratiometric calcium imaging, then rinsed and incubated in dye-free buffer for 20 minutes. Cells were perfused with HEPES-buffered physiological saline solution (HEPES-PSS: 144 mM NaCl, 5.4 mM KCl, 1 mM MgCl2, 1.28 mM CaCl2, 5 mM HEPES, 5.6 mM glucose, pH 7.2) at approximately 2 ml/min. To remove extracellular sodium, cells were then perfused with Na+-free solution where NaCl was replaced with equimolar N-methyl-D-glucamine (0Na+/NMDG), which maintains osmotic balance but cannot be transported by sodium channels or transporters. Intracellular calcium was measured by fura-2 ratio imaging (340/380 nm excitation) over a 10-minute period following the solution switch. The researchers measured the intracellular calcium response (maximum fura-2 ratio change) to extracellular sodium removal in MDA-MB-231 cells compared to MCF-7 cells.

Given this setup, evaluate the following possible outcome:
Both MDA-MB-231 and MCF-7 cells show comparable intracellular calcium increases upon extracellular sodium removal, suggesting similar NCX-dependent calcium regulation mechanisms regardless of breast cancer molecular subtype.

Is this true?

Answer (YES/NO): NO